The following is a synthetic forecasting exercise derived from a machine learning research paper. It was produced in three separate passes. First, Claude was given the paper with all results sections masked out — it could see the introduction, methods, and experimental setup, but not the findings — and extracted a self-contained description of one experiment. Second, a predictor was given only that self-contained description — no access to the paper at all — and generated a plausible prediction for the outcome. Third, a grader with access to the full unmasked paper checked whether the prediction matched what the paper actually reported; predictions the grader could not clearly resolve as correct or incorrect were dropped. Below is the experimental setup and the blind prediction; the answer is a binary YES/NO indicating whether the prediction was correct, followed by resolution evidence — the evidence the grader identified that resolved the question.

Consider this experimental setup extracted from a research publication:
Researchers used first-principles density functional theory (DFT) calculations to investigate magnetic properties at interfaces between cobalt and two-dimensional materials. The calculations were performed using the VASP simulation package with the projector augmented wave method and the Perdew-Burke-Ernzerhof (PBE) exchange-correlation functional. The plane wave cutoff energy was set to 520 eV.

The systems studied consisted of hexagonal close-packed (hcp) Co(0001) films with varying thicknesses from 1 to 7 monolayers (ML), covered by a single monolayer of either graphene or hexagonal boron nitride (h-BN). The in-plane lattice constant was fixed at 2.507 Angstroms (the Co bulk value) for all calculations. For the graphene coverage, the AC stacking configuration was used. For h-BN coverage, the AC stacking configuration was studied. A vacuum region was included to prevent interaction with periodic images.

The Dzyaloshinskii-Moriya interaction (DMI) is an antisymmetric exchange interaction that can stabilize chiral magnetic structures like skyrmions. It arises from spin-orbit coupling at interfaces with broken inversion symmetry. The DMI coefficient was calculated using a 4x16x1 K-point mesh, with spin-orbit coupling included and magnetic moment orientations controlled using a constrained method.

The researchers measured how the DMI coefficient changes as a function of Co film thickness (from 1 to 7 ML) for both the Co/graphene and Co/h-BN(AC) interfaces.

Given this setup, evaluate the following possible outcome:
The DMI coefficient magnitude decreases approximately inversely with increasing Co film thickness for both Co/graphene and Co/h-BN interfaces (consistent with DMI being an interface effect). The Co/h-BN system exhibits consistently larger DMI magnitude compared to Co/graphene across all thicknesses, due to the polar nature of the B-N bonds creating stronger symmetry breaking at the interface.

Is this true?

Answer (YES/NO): NO